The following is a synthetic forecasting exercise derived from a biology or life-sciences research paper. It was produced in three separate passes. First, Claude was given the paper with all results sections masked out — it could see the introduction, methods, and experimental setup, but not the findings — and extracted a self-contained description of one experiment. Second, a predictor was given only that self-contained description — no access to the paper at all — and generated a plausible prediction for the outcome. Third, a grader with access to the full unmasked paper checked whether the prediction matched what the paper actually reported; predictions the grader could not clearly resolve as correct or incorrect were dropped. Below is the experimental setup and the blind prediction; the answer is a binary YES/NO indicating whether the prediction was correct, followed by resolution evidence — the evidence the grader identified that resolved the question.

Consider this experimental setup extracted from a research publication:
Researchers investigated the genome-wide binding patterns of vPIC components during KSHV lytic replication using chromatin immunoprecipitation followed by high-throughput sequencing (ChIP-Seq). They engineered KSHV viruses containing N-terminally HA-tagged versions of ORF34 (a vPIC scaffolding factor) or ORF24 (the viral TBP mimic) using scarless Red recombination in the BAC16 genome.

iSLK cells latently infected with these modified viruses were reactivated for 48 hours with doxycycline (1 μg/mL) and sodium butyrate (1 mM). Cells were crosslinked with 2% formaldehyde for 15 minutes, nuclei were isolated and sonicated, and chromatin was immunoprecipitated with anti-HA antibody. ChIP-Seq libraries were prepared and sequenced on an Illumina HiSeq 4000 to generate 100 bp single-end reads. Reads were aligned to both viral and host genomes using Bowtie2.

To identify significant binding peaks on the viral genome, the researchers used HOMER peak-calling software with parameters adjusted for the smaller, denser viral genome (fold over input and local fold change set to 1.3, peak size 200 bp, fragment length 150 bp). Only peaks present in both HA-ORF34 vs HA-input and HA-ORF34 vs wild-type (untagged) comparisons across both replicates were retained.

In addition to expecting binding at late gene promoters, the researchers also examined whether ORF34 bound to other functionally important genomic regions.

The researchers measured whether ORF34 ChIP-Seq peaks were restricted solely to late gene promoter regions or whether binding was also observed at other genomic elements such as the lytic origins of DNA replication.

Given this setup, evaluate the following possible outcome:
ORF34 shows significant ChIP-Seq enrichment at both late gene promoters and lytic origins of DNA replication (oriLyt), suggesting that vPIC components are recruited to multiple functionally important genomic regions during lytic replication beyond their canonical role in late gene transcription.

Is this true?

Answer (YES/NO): YES